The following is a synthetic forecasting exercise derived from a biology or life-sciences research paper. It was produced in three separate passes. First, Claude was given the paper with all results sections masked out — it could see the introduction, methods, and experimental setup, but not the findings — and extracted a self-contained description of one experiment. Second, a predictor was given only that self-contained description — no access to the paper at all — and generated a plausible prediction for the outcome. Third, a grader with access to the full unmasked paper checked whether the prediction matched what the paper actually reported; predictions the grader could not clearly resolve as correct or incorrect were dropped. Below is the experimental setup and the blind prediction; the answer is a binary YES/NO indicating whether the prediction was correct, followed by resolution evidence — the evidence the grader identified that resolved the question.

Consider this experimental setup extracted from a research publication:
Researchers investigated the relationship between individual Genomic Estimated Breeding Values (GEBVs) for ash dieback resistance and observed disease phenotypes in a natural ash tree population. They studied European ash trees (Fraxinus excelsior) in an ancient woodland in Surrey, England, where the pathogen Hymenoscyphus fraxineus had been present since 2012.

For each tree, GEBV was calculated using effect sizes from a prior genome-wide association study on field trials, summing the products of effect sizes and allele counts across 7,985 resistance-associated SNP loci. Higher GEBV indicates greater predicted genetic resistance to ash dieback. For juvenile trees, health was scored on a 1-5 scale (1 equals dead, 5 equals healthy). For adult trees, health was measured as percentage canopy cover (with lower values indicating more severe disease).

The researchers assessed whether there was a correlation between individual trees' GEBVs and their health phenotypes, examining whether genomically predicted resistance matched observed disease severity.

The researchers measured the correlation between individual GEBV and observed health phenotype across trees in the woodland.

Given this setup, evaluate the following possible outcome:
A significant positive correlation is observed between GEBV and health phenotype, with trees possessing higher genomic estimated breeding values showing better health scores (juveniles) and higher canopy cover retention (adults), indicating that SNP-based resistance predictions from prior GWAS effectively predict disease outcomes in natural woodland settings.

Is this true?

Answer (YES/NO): NO